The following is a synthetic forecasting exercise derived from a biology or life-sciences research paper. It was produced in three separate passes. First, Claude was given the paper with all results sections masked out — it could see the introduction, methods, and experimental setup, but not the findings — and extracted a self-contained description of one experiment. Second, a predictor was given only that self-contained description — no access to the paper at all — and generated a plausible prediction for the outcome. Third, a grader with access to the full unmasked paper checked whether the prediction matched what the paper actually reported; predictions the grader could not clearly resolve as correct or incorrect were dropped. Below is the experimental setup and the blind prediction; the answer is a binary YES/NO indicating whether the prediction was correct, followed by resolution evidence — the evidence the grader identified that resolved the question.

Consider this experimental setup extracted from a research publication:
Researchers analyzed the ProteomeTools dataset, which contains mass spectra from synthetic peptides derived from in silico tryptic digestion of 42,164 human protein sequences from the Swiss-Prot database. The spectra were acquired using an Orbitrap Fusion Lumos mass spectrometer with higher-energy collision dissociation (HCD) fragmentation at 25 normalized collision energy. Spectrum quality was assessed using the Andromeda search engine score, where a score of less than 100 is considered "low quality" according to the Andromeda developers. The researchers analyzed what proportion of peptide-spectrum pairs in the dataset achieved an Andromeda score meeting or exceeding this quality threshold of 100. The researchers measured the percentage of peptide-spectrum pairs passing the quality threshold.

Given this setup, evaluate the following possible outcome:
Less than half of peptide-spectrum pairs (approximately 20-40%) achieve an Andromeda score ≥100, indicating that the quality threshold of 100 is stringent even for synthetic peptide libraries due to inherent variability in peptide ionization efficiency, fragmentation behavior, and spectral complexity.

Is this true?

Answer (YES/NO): NO